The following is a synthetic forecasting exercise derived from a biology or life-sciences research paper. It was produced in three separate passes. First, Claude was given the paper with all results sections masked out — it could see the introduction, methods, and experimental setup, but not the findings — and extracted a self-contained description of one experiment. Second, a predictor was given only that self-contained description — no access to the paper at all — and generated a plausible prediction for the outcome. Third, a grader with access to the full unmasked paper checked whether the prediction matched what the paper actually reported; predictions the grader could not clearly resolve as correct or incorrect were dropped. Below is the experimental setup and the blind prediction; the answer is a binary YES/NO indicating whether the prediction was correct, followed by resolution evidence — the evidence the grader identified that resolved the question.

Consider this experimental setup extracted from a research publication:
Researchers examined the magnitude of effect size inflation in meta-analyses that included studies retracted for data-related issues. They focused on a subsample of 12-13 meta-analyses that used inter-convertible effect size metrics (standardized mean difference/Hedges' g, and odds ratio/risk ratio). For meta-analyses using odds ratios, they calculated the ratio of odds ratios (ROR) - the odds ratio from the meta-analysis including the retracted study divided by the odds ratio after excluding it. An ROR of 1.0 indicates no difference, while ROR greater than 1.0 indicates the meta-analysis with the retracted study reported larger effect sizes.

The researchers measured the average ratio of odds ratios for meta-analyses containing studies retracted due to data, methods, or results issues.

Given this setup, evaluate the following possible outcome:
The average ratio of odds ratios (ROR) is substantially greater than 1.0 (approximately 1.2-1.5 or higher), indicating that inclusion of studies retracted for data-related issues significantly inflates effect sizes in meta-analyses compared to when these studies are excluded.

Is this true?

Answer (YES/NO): NO